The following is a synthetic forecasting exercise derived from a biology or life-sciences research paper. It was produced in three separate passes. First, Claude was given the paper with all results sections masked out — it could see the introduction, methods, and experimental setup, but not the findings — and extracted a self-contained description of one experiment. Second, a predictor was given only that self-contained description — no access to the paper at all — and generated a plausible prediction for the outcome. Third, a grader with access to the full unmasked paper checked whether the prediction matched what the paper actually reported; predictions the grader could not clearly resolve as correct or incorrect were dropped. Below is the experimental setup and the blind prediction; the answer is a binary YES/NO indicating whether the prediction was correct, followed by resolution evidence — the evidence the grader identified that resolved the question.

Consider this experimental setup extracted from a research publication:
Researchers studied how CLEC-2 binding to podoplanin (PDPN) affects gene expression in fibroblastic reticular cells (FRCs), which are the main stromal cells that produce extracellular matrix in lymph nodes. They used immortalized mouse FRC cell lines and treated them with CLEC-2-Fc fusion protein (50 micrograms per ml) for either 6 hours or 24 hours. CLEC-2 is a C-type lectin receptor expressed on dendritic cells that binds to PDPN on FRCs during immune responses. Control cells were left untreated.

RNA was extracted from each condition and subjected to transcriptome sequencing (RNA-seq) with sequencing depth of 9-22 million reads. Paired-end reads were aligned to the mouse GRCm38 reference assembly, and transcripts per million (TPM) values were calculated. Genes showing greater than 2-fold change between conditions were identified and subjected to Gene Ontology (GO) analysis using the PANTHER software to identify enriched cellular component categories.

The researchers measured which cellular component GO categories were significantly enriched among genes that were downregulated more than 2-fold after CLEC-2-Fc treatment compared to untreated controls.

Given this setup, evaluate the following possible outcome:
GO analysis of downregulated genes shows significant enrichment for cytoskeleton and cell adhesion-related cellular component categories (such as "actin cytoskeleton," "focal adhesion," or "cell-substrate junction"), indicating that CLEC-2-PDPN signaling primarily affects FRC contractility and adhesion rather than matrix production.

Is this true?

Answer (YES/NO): NO